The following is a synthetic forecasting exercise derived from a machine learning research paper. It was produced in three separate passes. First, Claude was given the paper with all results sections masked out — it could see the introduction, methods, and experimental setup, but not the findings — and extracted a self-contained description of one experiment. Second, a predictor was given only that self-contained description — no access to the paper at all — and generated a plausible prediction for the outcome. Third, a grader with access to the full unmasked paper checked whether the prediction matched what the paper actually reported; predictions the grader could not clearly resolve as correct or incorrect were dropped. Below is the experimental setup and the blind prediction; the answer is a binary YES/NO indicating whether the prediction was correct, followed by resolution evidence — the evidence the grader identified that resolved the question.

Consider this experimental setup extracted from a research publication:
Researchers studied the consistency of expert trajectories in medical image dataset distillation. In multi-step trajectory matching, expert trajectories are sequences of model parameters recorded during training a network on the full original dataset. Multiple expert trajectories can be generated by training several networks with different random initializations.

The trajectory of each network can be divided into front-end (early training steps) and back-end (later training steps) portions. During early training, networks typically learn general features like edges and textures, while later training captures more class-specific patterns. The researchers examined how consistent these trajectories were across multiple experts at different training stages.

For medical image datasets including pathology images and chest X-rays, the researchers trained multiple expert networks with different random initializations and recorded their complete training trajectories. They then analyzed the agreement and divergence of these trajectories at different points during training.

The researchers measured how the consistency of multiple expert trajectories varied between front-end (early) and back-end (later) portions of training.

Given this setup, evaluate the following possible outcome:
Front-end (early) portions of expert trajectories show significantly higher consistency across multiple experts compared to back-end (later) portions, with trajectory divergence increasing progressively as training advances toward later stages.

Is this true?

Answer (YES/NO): YES